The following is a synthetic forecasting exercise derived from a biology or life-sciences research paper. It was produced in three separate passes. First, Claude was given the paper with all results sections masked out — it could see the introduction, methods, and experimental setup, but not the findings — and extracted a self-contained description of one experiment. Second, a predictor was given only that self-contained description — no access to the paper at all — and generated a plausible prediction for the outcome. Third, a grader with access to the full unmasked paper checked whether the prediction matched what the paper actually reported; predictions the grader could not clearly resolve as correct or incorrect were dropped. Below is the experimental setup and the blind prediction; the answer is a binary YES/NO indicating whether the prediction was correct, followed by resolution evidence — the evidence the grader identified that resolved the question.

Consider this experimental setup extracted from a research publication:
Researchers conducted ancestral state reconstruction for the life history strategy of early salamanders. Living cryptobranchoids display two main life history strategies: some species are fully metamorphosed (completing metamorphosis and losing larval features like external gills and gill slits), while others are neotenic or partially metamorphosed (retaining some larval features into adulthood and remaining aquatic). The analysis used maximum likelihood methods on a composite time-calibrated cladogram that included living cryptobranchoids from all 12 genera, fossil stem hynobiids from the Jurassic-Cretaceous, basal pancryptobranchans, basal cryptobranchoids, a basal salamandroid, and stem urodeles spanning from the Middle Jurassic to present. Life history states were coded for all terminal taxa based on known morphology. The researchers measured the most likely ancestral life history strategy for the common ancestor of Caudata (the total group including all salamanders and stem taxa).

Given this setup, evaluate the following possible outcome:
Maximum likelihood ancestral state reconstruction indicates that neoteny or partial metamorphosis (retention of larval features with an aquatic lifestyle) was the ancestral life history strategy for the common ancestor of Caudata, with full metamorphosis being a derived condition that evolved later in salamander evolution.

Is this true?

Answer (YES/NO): NO